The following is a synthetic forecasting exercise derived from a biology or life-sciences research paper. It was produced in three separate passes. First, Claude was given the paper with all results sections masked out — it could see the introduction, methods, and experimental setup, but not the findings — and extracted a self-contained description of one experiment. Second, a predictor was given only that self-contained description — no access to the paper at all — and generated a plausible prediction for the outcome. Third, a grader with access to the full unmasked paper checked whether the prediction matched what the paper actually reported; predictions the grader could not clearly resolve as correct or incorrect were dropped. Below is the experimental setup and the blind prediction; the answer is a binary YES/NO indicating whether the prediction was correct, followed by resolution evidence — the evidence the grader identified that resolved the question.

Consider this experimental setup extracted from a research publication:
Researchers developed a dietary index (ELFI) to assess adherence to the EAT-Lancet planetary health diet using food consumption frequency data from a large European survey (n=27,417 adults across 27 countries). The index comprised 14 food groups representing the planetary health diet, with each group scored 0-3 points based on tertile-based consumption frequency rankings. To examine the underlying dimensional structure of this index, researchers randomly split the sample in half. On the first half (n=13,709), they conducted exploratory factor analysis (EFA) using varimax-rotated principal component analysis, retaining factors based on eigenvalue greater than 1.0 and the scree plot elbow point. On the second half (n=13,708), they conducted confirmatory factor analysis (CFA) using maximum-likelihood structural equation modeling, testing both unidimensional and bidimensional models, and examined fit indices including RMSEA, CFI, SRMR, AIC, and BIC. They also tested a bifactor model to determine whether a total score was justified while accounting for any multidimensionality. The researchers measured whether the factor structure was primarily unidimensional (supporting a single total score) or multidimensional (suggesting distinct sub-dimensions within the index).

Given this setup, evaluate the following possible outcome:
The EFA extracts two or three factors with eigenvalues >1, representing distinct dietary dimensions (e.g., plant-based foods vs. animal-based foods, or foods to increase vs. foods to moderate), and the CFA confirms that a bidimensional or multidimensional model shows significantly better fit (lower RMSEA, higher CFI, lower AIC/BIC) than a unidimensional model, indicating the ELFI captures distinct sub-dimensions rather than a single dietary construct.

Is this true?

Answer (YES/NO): NO